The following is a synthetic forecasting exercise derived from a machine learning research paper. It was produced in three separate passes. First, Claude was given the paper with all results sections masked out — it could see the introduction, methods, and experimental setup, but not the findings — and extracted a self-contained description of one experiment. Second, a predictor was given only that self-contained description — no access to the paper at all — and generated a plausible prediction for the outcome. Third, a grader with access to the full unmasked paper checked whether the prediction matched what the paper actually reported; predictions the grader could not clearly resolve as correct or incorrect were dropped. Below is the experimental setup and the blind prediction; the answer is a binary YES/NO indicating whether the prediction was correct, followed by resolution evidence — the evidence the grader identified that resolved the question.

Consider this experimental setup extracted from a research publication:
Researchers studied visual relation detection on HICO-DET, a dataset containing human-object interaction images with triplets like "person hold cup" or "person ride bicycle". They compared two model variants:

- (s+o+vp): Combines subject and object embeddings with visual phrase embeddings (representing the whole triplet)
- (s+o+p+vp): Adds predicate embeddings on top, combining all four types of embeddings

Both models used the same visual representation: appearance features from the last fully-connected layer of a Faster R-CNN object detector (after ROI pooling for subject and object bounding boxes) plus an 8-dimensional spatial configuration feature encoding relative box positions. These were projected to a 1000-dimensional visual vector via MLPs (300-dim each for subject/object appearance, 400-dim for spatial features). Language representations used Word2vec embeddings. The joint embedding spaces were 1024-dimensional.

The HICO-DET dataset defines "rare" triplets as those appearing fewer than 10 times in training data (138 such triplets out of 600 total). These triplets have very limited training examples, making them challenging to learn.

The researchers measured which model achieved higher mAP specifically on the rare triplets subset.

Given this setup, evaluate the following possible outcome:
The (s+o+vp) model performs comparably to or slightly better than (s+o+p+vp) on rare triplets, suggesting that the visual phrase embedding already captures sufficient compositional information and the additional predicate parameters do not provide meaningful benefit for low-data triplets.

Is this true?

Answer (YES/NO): NO